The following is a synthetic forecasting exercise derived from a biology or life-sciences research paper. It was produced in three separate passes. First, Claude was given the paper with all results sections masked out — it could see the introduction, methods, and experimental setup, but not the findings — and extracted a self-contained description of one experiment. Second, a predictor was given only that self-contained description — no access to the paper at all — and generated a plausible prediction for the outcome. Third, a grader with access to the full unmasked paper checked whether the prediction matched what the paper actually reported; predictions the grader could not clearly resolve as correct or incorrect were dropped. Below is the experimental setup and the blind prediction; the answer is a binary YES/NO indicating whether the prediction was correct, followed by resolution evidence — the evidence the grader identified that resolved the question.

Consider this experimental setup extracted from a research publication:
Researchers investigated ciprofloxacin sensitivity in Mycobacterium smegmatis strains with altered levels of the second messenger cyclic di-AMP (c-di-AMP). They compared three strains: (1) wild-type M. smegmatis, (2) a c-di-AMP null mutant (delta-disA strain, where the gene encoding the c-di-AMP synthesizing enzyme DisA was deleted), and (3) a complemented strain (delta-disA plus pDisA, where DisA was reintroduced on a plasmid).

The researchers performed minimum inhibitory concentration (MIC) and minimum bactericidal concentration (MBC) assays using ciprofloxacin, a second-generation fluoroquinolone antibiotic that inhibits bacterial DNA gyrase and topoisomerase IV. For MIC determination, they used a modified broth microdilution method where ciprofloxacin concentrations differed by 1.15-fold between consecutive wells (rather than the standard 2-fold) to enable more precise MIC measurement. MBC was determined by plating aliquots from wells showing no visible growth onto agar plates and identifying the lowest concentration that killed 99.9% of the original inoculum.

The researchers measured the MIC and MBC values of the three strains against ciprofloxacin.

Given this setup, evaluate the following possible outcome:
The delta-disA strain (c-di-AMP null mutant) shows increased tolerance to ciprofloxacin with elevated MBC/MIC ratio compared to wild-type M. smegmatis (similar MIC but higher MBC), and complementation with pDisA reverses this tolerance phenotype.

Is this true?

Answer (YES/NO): NO